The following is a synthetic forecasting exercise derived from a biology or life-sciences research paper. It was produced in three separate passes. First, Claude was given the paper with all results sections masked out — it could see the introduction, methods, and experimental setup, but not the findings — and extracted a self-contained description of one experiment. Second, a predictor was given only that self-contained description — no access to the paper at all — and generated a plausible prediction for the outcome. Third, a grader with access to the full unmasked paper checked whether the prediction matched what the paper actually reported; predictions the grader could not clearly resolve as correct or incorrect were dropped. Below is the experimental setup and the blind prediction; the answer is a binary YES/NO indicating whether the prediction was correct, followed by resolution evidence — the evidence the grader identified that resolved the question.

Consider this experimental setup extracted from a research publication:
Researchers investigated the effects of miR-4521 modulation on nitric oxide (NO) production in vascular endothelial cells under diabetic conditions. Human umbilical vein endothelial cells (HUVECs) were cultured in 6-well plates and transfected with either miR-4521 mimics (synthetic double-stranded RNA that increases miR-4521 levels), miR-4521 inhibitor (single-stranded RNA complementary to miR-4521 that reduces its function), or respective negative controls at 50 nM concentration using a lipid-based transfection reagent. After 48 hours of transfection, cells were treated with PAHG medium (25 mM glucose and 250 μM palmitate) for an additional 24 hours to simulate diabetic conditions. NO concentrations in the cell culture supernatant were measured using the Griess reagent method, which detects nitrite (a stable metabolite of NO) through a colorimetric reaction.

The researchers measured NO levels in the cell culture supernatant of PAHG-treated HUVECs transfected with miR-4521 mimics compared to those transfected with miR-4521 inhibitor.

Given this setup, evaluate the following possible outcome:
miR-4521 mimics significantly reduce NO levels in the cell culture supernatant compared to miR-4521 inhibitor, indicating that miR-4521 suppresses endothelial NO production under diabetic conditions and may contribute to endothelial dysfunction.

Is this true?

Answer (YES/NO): NO